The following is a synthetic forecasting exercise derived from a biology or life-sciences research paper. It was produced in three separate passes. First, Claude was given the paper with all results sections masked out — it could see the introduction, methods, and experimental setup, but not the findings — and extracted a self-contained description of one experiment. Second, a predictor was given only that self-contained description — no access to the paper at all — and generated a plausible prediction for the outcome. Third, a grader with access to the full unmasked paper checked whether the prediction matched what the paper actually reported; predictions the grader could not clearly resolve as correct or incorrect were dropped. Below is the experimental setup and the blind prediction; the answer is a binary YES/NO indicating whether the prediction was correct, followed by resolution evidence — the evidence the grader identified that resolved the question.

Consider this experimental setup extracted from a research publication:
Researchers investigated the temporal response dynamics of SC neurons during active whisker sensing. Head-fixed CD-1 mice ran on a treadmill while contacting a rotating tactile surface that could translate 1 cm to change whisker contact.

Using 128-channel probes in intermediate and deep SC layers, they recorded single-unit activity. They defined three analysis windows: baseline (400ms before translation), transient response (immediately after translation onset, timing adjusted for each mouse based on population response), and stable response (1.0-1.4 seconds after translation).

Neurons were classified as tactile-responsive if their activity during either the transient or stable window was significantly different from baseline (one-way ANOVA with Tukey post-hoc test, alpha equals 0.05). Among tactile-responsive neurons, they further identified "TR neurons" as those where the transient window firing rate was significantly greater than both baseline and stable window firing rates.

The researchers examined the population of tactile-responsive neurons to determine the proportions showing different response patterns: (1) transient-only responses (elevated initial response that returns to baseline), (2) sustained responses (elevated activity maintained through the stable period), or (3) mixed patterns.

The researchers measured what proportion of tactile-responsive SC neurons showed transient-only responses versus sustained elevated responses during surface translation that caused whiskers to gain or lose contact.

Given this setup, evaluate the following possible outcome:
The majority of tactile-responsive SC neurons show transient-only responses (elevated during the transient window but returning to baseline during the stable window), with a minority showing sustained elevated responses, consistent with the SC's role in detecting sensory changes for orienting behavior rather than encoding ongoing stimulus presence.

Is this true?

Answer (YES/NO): NO